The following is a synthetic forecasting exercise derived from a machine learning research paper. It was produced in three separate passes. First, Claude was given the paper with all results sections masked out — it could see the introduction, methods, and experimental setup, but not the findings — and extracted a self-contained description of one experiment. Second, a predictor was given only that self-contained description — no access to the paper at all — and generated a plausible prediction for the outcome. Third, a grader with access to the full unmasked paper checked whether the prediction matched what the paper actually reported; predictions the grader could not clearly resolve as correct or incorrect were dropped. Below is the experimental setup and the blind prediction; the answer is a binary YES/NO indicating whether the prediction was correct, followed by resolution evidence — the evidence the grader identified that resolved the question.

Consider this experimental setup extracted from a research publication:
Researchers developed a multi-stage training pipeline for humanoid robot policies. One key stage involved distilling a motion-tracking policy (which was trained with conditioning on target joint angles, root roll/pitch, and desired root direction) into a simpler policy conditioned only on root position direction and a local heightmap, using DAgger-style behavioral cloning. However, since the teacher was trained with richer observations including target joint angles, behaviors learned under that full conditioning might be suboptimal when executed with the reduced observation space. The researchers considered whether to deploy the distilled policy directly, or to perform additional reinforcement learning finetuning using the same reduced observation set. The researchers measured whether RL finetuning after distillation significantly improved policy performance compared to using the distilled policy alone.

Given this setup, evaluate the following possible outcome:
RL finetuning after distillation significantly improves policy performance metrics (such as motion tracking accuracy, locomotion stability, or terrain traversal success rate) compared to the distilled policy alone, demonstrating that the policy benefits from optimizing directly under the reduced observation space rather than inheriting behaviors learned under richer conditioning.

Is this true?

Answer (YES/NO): YES